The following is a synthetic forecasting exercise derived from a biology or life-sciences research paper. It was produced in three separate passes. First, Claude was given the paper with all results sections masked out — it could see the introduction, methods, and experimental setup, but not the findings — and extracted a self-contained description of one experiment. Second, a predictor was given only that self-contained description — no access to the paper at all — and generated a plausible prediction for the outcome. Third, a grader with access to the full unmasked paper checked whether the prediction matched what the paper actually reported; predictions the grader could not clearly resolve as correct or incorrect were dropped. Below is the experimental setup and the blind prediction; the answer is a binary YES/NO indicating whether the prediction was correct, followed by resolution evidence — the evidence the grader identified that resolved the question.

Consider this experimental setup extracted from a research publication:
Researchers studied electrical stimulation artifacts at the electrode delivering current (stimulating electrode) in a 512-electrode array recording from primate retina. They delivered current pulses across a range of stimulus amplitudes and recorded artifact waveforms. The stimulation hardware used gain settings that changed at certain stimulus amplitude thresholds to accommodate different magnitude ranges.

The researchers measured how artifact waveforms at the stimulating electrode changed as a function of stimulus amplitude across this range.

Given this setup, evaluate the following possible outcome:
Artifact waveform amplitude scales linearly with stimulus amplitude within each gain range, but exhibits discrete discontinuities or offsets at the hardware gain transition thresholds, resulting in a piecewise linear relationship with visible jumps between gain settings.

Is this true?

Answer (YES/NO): NO